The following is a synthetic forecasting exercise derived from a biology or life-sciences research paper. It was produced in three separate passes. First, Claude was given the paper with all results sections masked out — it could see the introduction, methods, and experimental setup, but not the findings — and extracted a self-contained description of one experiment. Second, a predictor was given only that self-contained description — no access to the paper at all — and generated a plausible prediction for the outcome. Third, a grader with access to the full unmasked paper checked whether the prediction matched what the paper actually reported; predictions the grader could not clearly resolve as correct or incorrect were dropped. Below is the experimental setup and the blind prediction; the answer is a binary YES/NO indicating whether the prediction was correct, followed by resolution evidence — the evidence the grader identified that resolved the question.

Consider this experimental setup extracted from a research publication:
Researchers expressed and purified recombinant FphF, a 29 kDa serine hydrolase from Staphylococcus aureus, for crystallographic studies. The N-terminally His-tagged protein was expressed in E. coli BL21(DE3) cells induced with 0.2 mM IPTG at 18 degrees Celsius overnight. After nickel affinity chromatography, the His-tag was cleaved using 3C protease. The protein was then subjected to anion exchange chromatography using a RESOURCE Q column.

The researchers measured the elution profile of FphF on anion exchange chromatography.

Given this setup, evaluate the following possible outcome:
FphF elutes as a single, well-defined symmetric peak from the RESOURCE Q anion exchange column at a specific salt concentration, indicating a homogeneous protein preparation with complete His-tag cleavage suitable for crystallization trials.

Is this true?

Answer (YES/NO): NO